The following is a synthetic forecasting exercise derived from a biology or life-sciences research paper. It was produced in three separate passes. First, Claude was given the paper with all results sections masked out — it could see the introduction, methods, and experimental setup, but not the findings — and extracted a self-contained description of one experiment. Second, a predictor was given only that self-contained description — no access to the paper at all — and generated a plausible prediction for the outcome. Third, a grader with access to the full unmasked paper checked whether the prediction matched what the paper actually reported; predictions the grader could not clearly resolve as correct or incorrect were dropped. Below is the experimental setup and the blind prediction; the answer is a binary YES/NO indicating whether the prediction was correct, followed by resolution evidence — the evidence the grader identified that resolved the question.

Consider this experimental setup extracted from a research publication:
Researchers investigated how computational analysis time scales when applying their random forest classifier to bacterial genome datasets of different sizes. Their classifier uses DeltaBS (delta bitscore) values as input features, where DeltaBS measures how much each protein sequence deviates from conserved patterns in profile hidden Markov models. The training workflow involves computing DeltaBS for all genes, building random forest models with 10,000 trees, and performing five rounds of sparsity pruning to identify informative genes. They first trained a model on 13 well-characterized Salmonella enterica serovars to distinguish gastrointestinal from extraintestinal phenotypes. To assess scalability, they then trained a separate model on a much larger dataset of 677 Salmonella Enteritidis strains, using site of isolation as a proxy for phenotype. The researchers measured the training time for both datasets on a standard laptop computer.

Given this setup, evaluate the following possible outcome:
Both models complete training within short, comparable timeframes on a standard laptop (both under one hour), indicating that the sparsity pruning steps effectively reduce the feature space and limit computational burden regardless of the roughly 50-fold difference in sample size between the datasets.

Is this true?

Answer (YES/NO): NO